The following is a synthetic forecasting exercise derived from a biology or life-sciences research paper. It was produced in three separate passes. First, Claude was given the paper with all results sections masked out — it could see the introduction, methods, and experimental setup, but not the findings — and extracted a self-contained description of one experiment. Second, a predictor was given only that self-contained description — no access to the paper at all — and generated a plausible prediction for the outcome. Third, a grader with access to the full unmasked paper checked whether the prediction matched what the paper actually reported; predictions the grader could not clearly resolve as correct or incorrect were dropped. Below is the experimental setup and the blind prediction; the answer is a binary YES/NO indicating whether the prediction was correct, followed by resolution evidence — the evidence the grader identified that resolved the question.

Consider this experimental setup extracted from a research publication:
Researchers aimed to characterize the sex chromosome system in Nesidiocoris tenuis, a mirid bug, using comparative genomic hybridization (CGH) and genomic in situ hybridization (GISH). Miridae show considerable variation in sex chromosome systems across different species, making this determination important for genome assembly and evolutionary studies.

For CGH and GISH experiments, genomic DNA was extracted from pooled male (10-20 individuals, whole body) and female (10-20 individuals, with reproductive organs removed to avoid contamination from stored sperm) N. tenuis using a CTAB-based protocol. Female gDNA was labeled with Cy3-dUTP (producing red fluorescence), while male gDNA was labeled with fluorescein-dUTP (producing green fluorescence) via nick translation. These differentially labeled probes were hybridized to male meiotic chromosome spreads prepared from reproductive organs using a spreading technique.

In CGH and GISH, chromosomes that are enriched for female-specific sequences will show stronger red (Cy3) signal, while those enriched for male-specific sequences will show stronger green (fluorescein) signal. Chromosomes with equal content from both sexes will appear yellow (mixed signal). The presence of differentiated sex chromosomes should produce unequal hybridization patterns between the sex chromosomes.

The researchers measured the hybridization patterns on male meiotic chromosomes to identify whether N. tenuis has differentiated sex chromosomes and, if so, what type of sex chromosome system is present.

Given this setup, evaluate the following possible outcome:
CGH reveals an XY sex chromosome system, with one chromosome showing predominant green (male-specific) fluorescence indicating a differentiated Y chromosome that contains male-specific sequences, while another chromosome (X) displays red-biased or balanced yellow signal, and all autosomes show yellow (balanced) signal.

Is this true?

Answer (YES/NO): YES